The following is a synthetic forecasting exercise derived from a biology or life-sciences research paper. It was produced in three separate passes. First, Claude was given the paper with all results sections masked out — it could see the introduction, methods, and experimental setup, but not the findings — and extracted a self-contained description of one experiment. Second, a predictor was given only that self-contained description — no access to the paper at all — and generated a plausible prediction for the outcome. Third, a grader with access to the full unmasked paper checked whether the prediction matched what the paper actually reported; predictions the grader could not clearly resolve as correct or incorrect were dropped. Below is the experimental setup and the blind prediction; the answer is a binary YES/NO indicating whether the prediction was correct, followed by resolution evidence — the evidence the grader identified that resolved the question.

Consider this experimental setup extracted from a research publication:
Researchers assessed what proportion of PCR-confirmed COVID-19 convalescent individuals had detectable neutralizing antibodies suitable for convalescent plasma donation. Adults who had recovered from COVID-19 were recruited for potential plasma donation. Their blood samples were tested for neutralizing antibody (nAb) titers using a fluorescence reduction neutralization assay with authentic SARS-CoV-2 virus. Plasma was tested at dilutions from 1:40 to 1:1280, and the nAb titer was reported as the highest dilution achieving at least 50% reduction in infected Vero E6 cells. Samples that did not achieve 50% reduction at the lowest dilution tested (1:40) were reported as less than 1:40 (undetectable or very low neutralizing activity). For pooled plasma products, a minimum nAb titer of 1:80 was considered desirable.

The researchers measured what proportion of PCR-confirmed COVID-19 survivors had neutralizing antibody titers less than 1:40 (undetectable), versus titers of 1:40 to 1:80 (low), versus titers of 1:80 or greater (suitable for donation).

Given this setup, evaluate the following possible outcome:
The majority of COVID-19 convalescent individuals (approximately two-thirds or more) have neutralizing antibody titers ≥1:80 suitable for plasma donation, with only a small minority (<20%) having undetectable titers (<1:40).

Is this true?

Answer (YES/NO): NO